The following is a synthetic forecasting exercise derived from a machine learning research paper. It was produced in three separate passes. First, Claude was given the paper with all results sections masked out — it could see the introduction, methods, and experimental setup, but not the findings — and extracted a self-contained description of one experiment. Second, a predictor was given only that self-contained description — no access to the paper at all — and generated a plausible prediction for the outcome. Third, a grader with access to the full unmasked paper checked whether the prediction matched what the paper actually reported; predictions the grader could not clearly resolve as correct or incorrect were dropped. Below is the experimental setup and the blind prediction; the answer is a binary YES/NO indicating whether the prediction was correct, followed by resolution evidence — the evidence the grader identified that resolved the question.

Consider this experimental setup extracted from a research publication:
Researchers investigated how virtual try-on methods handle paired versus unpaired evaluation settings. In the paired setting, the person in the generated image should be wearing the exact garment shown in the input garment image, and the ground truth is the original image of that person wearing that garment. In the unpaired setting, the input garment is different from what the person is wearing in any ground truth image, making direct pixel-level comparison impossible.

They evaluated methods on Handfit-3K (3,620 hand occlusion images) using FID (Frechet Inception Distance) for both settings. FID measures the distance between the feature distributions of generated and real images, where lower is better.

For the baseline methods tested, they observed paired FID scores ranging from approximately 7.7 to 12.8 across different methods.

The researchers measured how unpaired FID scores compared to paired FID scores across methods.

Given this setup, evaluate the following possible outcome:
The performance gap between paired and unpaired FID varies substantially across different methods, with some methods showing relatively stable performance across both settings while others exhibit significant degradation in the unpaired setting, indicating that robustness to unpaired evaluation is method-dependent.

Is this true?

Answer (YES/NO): YES